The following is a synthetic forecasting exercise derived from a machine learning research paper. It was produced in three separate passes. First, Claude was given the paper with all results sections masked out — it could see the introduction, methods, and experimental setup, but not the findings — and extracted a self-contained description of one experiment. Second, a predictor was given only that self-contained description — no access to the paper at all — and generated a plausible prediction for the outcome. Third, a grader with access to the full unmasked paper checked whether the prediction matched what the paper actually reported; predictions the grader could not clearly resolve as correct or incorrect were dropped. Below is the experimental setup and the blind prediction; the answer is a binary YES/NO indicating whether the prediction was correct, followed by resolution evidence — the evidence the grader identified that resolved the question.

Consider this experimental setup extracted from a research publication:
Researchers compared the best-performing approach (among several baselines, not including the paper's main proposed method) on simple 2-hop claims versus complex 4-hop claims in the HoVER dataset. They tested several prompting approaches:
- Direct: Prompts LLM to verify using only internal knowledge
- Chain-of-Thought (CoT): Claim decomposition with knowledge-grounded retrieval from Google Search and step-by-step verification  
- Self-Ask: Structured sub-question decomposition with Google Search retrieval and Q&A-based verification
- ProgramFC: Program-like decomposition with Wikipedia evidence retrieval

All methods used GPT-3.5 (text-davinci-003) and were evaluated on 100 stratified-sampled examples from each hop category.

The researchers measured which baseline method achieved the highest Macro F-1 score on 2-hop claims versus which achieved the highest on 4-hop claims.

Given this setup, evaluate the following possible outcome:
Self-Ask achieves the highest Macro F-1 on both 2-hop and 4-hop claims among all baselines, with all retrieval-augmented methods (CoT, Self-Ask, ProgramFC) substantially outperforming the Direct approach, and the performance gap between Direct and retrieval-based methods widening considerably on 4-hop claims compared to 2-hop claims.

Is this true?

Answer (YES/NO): NO